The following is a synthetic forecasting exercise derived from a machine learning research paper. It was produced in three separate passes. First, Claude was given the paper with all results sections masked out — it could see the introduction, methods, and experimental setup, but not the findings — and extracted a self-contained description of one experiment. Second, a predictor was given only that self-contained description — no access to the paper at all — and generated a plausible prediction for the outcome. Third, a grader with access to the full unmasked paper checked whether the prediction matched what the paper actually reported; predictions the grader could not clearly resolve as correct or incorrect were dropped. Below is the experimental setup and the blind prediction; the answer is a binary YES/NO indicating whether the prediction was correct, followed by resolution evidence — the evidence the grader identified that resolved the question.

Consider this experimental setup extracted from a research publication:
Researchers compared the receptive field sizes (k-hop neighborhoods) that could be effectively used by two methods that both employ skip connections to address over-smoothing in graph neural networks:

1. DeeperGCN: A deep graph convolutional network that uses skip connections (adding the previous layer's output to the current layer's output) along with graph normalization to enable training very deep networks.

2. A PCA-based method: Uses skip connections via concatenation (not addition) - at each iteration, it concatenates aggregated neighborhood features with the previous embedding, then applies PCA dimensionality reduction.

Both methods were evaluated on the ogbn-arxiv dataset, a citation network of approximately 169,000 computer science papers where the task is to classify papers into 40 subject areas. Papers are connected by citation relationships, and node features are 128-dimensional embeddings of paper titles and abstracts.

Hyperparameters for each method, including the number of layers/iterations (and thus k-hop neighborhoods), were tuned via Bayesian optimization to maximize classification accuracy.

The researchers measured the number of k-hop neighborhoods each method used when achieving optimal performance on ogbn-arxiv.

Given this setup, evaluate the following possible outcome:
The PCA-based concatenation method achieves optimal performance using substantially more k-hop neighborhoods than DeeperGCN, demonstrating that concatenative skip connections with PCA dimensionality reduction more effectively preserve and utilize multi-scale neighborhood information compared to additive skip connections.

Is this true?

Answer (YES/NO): NO